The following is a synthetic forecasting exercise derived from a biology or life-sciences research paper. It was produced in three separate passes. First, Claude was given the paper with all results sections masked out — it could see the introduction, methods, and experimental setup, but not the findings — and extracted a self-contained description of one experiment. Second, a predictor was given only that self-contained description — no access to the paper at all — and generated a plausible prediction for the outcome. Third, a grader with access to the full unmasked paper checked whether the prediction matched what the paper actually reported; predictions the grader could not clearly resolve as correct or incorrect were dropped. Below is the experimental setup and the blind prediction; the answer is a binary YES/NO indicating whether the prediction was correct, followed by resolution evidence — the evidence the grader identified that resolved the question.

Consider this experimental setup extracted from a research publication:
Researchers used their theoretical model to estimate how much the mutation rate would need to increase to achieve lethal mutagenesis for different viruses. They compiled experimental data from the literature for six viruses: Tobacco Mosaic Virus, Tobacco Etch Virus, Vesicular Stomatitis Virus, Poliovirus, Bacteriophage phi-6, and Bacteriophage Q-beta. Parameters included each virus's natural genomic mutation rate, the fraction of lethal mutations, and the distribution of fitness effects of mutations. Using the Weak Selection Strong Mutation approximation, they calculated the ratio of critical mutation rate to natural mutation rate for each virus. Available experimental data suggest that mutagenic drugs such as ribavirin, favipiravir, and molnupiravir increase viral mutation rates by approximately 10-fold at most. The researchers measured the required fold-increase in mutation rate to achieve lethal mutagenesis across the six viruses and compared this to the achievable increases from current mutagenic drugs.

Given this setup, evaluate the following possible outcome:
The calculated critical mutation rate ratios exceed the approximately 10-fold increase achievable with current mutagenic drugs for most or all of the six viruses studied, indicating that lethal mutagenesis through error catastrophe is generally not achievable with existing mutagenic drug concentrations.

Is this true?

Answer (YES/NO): YES